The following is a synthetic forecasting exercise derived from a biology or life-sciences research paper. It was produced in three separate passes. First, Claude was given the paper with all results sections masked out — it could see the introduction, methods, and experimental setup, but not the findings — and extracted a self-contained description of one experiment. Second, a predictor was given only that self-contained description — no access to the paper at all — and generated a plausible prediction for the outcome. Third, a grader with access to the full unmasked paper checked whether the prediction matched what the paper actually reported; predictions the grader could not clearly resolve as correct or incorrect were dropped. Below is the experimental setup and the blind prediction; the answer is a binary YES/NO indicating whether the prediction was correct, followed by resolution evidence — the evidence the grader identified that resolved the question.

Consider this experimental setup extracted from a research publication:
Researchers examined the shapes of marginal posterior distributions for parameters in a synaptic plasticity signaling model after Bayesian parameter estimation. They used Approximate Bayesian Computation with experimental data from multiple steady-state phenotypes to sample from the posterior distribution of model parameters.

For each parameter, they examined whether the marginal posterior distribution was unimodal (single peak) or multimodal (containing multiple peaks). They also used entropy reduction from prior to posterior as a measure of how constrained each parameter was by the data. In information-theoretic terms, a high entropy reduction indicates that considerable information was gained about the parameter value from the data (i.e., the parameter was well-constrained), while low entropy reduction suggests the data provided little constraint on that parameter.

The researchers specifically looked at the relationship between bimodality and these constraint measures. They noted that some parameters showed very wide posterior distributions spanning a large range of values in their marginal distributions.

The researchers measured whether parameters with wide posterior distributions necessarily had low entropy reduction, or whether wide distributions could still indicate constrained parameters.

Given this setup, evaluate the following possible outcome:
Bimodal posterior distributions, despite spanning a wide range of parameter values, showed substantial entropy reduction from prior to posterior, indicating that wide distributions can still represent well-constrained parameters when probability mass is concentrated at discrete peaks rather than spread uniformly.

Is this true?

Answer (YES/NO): YES